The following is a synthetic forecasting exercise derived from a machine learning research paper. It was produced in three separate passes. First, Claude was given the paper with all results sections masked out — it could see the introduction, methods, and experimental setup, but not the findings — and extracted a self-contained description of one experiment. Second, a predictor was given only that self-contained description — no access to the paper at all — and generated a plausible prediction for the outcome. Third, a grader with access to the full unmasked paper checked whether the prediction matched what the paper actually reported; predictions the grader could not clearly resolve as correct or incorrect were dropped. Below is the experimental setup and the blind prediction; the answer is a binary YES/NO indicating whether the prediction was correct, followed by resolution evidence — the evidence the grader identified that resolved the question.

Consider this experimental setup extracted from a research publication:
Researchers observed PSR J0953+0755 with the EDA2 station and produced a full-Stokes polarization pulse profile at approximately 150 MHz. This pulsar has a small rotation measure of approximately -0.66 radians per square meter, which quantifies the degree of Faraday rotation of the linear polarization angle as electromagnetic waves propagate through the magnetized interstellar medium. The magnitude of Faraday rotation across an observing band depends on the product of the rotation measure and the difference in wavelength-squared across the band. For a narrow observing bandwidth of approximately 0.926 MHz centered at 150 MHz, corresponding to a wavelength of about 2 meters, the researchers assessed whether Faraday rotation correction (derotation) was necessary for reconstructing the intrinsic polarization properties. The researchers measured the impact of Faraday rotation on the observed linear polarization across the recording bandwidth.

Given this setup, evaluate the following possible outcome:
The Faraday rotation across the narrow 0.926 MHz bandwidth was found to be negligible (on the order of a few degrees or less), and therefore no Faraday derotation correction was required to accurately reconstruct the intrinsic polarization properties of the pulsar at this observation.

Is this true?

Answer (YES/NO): YES